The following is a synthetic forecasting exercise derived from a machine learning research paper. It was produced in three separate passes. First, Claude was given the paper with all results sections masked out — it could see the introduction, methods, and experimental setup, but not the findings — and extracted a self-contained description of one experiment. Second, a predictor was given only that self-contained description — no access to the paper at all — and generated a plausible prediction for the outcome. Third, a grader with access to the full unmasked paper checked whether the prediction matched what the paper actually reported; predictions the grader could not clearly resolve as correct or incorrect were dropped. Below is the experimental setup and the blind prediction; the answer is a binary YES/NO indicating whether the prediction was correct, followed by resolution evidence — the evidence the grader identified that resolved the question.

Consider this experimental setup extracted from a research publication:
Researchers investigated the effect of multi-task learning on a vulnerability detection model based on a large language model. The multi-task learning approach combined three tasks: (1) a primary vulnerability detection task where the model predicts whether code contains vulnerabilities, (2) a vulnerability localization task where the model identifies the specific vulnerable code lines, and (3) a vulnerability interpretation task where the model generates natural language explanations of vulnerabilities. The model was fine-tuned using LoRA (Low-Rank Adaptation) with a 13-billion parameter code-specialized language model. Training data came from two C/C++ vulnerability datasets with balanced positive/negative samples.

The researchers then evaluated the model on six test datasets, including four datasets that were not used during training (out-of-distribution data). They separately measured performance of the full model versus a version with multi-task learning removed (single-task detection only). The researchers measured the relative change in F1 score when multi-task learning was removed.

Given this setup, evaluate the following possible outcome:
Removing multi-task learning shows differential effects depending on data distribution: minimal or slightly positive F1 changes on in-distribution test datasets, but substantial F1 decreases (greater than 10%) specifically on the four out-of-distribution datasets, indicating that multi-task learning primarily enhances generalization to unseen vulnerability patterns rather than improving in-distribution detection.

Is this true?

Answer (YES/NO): NO